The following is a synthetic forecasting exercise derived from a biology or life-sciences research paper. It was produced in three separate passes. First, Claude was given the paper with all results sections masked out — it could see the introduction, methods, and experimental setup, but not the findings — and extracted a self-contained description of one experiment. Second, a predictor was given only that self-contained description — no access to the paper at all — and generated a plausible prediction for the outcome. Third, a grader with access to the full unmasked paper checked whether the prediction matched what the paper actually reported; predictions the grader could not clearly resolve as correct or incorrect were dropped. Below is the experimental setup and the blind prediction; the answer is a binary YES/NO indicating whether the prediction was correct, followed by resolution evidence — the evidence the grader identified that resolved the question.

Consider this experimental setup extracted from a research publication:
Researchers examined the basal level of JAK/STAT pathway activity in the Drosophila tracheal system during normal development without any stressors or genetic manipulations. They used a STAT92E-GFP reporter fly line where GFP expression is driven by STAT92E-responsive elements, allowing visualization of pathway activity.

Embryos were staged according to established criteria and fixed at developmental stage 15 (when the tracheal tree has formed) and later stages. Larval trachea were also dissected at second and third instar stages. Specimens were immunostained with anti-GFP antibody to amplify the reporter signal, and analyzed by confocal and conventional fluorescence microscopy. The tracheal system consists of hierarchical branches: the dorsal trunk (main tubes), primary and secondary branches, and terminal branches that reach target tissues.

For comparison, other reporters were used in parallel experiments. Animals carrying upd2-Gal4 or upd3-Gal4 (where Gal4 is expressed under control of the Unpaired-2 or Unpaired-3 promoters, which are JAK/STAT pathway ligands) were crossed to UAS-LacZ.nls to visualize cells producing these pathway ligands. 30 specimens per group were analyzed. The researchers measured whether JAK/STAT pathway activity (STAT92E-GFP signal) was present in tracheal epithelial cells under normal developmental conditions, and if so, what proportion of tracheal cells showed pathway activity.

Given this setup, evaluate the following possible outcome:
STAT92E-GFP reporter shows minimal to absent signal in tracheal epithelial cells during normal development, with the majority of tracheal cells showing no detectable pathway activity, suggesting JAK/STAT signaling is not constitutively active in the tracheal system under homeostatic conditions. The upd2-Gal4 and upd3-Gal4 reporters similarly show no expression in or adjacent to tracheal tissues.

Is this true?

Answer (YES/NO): NO